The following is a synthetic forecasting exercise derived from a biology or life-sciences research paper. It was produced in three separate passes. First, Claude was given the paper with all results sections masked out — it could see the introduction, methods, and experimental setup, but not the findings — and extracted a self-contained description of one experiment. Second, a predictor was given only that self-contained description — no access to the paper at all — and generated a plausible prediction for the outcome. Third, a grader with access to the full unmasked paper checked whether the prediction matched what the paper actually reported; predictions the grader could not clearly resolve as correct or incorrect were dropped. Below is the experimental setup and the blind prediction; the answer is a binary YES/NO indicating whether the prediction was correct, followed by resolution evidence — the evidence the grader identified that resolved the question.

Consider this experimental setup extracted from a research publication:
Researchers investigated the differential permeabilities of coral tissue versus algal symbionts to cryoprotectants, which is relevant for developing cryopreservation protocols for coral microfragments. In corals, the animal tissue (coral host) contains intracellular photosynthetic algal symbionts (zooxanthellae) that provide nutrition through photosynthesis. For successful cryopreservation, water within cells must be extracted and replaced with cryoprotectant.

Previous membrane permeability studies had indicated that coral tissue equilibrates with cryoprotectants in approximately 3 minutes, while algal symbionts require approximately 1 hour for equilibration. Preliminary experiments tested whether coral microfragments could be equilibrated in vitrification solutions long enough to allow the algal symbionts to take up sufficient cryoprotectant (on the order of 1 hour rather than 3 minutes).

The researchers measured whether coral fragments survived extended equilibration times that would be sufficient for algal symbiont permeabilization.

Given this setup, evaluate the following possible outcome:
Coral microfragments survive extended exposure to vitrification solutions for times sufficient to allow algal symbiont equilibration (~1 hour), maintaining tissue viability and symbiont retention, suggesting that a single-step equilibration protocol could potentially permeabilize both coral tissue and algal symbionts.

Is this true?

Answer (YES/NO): NO